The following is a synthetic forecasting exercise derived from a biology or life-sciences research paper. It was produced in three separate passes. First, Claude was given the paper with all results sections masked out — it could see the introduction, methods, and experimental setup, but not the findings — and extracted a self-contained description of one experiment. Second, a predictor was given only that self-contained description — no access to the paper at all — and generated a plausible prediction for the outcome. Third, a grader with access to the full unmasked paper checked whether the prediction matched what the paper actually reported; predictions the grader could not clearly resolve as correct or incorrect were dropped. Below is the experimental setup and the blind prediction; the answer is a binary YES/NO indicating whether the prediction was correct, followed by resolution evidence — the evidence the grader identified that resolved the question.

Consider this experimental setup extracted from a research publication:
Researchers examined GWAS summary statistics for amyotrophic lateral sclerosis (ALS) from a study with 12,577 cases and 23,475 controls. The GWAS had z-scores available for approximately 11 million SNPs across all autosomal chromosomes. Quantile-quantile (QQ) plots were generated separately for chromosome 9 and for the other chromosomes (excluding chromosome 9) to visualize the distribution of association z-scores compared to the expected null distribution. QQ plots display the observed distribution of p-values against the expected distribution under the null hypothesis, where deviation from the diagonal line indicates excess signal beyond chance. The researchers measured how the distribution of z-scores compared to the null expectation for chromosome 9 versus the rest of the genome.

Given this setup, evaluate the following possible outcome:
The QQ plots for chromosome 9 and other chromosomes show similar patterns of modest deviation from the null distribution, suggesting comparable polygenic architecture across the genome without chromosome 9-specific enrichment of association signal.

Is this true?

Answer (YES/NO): NO